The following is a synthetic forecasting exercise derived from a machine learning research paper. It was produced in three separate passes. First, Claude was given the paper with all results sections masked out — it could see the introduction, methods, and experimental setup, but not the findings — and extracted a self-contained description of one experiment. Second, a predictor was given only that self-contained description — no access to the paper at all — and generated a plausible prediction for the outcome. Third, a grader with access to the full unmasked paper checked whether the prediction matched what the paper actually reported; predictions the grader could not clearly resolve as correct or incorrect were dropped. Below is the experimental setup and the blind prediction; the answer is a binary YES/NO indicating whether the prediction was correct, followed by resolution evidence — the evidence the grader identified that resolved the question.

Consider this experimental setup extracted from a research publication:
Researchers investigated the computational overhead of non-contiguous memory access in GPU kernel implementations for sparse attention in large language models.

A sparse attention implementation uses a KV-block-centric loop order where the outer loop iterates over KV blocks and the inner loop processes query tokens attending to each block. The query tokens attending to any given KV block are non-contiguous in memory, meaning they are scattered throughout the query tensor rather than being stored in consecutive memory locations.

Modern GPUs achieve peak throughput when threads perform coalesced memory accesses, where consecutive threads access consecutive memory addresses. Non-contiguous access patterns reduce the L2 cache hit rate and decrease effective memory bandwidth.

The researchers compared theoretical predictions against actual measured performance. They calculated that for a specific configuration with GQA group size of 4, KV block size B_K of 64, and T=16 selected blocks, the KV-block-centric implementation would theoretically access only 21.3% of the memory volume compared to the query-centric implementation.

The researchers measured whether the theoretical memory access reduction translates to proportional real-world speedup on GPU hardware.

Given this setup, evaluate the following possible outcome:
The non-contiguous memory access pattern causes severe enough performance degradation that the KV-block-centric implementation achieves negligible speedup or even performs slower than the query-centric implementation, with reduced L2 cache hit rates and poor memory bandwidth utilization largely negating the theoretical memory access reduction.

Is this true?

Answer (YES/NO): NO